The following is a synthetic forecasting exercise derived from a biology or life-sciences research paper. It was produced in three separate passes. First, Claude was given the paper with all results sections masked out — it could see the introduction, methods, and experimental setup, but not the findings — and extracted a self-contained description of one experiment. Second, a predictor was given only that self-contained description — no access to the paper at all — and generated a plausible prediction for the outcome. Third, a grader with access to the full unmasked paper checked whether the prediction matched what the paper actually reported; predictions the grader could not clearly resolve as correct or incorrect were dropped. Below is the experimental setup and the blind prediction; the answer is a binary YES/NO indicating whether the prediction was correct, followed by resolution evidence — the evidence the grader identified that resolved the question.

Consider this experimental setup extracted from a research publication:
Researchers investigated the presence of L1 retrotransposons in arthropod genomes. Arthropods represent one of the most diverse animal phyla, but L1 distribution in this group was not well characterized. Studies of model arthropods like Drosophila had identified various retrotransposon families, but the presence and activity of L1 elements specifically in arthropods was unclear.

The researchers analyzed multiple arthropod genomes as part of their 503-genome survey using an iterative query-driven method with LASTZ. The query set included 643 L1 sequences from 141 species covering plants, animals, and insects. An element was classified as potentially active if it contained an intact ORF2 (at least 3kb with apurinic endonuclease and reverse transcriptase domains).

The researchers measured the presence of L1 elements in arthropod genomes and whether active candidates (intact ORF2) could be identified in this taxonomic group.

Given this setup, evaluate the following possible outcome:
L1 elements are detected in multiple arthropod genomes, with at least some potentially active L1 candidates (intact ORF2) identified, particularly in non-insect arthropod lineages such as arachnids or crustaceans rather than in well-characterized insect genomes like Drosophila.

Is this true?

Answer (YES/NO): NO